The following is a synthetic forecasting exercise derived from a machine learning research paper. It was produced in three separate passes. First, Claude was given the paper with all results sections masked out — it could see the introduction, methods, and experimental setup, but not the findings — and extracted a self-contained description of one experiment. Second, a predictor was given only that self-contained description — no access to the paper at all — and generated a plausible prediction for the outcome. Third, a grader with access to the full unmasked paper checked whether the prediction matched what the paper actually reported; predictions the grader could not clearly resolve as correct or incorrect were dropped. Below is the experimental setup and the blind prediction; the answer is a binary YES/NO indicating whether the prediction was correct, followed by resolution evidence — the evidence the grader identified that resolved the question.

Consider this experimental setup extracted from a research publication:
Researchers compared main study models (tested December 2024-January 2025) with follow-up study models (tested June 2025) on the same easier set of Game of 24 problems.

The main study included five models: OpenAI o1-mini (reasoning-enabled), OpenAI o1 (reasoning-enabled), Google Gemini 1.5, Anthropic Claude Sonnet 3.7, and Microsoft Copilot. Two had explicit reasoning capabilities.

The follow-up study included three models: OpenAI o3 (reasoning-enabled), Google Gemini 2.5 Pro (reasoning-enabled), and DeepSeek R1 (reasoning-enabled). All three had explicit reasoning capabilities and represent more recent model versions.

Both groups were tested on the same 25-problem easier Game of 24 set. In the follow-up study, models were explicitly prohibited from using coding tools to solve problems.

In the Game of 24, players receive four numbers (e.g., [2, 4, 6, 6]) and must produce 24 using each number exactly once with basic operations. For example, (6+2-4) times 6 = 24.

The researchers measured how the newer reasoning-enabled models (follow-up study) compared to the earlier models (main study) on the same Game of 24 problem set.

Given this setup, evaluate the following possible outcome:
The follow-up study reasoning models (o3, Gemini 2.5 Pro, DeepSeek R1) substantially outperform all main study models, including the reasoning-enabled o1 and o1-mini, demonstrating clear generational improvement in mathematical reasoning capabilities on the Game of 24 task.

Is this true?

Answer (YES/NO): NO